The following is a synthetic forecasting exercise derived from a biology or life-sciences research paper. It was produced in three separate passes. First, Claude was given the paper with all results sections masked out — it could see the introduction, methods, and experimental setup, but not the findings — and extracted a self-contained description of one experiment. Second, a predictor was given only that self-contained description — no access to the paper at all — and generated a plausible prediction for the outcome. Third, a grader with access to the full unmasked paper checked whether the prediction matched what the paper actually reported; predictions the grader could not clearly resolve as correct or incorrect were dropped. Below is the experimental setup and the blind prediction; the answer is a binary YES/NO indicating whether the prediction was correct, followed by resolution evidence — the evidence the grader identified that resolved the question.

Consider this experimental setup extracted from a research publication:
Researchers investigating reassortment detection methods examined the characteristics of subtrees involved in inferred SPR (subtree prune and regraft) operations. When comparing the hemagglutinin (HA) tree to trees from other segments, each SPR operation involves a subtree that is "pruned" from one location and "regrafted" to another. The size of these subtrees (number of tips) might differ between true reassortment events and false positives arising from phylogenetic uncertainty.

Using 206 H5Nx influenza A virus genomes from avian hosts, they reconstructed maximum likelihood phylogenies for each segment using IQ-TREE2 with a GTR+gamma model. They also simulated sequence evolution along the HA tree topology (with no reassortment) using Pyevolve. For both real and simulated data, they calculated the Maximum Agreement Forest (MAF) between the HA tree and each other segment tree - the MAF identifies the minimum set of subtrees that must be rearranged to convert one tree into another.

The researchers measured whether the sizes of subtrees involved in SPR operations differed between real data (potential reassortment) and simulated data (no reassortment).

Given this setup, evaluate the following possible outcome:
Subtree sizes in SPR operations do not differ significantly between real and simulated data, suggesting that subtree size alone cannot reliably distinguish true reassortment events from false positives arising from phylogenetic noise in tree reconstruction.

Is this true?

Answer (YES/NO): YES